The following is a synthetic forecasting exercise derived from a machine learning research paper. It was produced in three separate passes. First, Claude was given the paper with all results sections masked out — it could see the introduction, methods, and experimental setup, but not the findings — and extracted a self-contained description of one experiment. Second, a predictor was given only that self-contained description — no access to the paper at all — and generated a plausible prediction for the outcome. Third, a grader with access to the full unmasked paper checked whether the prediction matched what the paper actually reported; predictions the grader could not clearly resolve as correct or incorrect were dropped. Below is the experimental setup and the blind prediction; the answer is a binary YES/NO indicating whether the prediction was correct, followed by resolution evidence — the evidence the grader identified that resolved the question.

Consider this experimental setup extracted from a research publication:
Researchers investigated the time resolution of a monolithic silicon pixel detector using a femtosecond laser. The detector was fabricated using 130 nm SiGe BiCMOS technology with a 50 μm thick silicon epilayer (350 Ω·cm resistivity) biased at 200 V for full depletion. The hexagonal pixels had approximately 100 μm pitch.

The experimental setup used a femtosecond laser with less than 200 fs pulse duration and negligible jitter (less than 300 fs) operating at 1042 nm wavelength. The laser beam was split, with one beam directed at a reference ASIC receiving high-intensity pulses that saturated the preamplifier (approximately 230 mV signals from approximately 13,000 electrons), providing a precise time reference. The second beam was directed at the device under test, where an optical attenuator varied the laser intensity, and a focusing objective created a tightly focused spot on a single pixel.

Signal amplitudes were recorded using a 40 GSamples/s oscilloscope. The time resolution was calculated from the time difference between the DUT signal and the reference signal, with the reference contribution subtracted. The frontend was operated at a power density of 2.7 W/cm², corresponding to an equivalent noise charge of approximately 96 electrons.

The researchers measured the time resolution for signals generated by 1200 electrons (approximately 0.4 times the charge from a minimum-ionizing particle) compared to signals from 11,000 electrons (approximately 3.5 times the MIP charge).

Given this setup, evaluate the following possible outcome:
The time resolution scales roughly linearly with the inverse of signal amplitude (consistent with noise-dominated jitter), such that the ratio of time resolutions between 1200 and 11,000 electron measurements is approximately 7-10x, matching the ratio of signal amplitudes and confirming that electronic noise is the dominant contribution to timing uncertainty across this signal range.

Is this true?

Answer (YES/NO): NO